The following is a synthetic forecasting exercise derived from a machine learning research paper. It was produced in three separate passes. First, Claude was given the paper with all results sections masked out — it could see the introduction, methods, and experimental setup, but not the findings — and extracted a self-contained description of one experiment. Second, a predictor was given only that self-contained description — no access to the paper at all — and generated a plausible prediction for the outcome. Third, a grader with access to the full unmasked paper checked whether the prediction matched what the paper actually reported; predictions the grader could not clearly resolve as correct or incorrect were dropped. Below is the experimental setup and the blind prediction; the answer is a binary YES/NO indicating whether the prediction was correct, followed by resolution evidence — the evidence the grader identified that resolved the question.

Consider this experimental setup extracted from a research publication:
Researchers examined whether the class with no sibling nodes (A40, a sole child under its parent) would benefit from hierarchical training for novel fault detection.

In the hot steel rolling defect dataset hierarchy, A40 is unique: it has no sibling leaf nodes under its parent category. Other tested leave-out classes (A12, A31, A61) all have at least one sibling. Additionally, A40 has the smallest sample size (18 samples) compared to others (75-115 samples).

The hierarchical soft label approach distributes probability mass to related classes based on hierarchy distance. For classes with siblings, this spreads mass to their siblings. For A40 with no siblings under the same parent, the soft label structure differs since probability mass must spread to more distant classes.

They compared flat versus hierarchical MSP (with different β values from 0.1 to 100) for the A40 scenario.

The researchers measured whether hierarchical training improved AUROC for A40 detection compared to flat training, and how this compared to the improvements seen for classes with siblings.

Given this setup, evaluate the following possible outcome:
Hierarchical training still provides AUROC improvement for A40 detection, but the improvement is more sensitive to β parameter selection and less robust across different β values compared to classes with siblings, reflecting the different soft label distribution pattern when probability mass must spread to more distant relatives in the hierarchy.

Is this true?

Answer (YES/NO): NO